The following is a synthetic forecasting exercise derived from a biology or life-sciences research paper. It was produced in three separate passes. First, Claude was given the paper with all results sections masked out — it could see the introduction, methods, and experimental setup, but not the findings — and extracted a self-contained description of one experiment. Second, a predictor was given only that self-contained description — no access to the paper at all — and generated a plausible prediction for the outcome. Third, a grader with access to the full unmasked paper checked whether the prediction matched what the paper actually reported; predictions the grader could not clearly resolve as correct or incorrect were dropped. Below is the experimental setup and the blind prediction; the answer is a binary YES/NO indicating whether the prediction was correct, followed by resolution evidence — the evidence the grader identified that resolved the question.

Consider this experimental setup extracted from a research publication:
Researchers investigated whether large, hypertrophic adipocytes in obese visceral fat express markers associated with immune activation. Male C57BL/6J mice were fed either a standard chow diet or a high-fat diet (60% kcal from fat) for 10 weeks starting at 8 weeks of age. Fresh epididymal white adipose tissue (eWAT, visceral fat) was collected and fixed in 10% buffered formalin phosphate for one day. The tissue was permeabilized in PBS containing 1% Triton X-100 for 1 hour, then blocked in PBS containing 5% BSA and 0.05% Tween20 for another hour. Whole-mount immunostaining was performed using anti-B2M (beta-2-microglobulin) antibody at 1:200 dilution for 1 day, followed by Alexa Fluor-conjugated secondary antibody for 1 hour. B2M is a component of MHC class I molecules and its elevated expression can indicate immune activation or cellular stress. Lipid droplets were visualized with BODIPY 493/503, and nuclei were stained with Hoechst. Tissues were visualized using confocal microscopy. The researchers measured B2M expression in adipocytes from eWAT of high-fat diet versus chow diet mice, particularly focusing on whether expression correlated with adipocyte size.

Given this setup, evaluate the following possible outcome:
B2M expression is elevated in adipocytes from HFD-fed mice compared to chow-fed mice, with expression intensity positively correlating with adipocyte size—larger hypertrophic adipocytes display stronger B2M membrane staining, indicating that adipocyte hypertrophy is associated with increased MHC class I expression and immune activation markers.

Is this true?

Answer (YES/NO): NO